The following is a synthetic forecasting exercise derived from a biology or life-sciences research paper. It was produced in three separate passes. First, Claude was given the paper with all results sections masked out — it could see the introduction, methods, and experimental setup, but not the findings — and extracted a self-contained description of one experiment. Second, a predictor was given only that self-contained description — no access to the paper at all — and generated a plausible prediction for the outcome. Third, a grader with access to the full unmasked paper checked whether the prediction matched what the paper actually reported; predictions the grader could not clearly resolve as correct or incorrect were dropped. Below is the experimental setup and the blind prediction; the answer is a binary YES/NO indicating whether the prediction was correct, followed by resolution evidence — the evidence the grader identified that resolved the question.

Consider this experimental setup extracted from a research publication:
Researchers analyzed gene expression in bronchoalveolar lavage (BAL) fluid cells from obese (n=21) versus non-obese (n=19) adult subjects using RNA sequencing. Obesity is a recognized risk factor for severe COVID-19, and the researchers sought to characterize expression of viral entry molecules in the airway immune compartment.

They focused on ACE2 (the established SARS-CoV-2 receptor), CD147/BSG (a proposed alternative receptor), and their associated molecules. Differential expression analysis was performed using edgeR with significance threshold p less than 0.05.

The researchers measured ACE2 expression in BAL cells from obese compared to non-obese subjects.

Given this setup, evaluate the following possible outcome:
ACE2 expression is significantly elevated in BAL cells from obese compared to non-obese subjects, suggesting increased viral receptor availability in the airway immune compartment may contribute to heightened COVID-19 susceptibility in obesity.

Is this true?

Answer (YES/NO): NO